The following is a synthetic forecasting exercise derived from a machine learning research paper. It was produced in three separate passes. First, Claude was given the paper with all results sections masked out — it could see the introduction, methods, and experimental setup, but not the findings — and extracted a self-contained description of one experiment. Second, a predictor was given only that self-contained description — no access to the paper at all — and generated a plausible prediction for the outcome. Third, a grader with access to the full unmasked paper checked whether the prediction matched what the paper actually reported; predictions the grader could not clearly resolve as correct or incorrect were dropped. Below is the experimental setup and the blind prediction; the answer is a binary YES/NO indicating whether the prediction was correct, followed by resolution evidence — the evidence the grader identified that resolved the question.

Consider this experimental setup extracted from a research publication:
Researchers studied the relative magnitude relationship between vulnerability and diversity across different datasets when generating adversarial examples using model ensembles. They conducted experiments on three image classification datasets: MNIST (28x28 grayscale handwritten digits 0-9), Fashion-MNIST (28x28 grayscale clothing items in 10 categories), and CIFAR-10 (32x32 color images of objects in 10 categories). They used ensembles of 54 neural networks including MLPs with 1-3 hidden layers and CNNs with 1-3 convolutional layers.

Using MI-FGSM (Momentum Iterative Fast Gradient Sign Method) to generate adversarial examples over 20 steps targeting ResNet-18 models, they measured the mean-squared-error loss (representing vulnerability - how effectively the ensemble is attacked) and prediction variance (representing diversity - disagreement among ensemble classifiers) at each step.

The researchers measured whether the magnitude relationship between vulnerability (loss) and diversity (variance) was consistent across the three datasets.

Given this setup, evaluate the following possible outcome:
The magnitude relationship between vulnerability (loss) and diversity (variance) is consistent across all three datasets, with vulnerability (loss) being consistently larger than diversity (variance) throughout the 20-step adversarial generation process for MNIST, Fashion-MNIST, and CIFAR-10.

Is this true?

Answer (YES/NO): YES